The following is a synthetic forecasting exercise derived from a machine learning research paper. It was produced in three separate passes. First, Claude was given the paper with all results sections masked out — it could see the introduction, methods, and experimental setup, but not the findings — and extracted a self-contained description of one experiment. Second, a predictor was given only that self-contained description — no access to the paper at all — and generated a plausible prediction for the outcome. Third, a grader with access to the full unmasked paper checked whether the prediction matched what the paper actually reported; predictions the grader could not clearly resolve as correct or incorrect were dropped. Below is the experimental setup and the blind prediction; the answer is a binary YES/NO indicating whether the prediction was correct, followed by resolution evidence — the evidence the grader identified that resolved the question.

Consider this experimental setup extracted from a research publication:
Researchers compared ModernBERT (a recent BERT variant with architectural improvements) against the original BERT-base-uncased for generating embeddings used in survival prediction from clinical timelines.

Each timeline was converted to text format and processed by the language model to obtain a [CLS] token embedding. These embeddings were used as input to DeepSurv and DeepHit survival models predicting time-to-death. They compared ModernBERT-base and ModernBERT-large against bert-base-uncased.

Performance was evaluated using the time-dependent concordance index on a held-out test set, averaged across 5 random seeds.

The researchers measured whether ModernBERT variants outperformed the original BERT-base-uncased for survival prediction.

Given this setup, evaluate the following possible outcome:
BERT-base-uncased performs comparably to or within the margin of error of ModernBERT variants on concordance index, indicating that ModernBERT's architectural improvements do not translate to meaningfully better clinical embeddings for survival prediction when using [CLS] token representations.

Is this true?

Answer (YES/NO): NO